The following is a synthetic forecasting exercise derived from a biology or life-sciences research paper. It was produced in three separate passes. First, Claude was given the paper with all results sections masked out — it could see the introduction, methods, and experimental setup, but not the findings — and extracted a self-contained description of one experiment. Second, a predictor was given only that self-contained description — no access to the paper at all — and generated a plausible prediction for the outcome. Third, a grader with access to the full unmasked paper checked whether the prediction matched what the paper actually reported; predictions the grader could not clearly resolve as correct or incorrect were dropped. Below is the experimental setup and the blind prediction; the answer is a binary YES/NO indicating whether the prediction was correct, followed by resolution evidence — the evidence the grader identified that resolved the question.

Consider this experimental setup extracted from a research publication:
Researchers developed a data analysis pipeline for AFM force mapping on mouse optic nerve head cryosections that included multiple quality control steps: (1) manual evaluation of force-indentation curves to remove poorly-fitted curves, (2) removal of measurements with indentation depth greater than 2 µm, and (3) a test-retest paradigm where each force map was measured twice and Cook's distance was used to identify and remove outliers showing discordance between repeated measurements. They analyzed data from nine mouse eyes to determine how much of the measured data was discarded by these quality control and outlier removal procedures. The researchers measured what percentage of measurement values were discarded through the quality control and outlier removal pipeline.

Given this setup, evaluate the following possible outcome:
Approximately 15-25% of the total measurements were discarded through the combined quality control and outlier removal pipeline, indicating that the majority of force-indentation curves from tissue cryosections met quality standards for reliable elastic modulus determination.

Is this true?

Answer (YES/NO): YES